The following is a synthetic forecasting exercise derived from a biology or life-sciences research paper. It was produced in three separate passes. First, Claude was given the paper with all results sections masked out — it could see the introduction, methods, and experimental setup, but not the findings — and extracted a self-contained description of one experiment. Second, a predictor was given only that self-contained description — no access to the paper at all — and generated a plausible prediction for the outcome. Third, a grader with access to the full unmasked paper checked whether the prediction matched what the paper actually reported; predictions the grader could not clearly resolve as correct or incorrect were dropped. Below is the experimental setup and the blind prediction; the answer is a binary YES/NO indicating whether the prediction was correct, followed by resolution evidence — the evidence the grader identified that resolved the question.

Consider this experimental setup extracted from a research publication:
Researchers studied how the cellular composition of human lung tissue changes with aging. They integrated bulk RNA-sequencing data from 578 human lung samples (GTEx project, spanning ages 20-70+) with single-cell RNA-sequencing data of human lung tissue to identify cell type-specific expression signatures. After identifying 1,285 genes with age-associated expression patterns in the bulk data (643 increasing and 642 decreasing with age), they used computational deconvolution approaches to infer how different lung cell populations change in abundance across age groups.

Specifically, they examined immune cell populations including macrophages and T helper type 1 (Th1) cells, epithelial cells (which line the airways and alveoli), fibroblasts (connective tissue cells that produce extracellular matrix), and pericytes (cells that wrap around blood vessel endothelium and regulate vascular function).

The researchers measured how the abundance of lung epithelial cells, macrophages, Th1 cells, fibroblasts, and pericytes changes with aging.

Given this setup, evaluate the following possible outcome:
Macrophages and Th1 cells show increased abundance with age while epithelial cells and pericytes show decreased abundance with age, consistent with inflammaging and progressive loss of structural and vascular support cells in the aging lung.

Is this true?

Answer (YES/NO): NO